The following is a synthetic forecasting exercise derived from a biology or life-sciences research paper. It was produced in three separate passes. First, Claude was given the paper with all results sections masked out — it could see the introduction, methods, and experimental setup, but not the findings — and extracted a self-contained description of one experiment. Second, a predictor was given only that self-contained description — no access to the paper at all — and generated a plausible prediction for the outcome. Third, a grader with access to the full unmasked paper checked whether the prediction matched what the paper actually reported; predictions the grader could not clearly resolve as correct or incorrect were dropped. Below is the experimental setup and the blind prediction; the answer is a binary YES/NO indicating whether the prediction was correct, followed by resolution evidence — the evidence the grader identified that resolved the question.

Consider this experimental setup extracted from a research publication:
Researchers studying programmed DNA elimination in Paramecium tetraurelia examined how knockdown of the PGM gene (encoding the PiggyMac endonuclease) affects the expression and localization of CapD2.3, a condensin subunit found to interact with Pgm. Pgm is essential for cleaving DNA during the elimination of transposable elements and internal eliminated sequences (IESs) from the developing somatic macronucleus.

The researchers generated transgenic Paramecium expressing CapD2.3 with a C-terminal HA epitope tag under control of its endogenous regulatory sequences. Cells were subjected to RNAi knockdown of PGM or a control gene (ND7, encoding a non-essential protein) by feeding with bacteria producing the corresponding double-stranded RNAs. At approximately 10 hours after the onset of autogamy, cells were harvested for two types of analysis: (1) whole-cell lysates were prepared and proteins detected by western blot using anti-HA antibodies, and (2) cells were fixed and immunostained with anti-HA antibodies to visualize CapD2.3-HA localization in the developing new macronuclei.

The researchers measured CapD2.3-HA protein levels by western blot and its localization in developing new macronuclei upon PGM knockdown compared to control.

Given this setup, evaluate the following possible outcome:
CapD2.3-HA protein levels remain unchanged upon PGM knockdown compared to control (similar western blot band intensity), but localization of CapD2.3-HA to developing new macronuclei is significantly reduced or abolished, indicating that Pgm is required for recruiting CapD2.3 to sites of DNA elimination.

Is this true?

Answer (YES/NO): NO